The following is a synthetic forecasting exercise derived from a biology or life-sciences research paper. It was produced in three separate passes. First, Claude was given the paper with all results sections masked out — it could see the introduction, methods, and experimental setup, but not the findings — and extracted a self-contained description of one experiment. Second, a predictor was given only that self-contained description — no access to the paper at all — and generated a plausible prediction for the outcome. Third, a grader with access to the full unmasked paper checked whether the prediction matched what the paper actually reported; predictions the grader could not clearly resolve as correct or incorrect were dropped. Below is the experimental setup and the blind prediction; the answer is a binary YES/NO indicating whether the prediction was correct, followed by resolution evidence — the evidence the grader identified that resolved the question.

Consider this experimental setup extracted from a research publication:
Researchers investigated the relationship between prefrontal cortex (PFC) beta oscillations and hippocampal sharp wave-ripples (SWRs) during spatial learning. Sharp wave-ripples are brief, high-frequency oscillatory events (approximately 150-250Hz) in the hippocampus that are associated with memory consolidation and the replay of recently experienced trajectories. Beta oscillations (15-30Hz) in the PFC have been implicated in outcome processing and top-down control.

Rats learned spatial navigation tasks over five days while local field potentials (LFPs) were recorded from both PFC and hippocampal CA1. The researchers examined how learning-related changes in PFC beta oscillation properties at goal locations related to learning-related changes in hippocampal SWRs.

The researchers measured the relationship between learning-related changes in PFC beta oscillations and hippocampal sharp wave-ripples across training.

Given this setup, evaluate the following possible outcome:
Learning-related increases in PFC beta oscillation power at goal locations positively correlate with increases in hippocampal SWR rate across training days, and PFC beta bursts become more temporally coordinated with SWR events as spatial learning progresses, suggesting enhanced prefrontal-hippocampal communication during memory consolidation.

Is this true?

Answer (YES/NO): NO